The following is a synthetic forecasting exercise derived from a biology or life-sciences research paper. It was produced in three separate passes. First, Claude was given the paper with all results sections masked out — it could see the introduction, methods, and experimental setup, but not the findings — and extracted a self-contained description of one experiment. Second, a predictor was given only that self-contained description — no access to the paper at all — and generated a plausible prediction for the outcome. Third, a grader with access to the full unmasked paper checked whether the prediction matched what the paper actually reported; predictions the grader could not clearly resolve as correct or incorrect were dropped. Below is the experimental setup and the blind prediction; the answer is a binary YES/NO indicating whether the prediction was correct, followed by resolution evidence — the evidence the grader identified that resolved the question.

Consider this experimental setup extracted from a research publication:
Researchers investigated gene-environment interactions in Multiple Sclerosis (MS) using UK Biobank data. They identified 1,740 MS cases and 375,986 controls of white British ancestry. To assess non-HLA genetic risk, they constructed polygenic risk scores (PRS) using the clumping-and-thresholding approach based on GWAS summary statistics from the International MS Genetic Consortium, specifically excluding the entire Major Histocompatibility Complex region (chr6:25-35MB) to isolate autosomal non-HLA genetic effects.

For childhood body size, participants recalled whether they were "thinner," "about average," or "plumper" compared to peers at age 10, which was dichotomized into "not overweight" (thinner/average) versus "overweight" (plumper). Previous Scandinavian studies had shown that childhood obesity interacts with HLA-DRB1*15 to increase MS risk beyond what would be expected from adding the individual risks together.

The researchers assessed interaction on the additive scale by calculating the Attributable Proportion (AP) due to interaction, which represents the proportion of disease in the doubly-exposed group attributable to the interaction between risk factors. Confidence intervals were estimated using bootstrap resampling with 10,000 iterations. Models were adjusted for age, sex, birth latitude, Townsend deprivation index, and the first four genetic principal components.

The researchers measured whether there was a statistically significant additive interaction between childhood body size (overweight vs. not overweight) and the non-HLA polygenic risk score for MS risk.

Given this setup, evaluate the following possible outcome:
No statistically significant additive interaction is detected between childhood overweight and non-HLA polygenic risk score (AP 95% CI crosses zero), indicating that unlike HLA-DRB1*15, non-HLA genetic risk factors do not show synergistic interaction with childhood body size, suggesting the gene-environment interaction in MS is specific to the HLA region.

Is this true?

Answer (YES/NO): NO